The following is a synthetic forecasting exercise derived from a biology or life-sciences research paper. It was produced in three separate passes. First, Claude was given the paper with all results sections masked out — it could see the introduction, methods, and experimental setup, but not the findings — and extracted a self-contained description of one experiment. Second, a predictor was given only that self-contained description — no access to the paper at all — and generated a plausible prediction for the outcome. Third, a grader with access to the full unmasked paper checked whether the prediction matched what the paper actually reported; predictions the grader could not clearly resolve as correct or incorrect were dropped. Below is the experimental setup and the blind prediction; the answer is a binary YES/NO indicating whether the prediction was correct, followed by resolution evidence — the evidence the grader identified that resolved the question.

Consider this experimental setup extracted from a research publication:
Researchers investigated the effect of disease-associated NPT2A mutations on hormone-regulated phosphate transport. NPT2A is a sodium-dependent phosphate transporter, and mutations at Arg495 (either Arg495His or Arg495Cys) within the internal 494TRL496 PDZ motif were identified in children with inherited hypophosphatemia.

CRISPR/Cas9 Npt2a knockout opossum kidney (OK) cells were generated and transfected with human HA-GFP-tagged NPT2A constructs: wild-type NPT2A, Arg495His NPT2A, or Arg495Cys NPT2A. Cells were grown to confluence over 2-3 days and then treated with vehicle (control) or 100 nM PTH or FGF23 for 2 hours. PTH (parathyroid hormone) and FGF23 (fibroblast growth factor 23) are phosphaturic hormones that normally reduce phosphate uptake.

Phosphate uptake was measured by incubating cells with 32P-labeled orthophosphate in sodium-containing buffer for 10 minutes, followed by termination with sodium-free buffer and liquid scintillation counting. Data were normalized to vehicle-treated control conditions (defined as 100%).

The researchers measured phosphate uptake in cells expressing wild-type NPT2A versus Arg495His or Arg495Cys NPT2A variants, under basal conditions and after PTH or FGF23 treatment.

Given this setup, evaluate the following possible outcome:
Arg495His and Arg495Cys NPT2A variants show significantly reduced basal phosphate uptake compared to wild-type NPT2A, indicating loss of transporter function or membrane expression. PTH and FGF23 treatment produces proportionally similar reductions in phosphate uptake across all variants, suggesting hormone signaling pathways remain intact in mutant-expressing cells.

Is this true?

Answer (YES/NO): NO